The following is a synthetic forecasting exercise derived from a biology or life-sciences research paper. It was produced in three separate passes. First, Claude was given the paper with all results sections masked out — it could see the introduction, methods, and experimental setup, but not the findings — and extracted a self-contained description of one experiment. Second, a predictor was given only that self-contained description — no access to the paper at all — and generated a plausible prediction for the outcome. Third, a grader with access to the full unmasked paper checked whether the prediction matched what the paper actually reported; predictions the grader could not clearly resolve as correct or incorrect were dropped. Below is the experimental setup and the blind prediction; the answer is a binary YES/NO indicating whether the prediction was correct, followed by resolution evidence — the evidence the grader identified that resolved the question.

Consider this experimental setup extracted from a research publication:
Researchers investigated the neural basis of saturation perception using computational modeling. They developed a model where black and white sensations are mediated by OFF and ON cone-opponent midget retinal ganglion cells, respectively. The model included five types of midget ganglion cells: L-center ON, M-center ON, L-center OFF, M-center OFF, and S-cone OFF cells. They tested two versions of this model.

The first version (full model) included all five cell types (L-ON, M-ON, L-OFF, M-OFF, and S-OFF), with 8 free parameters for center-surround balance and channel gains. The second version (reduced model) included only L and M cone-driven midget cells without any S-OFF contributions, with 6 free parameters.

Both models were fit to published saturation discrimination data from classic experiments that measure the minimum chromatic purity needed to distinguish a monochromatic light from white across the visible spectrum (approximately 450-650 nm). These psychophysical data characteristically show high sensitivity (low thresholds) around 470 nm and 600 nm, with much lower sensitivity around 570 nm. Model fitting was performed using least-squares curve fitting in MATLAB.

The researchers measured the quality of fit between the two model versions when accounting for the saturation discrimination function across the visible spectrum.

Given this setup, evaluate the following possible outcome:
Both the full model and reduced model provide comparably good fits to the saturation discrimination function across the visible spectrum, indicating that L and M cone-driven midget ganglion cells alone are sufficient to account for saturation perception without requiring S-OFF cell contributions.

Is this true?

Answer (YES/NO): NO